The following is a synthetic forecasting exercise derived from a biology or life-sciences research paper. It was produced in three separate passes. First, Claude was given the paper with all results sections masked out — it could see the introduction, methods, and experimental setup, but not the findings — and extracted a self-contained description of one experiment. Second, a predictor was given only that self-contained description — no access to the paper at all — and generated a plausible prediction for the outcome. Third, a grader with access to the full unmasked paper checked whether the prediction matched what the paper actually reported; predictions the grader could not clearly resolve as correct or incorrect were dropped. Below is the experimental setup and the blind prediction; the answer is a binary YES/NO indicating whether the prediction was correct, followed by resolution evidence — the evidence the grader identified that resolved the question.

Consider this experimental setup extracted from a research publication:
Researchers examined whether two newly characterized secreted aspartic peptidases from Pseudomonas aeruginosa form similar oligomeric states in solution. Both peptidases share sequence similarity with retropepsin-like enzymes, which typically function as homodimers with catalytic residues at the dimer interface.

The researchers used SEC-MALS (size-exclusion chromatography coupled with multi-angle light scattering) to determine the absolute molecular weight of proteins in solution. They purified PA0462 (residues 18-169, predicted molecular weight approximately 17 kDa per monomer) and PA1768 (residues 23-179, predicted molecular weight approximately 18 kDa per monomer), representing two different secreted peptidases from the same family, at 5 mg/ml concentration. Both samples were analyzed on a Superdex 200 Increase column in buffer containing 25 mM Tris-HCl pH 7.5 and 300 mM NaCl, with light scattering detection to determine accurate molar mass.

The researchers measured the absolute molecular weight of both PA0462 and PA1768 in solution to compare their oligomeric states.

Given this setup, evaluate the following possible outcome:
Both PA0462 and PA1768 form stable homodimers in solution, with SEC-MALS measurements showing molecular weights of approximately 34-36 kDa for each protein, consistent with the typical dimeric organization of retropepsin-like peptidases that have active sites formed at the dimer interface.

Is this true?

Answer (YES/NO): YES